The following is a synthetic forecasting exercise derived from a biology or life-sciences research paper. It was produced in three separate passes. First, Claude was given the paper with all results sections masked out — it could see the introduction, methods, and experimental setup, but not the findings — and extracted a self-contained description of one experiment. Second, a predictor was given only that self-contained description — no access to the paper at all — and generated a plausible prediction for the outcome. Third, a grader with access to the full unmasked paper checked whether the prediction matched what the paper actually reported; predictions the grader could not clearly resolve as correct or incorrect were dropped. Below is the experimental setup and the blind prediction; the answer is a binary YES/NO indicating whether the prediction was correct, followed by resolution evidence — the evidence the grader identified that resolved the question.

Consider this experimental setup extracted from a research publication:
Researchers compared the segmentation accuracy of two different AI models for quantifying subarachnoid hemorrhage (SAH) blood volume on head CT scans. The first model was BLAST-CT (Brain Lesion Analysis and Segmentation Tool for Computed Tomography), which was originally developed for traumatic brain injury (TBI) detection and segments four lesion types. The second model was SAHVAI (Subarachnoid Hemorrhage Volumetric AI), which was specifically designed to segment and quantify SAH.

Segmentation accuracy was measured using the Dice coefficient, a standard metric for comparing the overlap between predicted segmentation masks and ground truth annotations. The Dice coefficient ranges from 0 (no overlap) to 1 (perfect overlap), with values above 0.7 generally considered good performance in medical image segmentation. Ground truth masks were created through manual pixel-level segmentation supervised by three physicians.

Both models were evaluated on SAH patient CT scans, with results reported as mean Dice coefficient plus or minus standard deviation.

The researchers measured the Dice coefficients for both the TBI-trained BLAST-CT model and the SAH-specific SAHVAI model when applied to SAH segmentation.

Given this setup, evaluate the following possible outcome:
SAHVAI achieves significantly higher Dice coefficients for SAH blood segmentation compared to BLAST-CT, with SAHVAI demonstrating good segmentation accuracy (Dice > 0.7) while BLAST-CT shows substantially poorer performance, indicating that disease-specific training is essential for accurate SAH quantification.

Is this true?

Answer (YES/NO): YES